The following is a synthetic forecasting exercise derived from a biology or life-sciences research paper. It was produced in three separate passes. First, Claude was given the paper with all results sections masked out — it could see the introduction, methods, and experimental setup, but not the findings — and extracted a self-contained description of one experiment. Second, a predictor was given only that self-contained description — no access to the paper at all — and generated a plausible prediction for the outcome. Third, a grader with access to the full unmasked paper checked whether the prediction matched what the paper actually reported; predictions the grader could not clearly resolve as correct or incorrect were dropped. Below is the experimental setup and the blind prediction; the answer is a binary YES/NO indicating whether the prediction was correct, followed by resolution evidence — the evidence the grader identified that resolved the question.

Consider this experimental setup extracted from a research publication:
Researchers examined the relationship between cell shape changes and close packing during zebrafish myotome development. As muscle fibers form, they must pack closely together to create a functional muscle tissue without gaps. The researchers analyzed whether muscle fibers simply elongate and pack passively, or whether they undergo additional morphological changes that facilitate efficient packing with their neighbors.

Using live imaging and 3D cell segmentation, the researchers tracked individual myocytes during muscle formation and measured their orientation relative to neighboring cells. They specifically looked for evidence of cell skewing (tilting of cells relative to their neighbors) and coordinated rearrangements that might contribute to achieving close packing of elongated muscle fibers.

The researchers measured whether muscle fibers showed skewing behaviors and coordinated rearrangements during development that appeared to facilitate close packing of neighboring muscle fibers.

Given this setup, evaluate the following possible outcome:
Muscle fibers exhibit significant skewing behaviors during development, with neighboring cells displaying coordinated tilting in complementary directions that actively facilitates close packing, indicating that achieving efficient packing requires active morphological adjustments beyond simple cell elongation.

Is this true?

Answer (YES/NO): NO